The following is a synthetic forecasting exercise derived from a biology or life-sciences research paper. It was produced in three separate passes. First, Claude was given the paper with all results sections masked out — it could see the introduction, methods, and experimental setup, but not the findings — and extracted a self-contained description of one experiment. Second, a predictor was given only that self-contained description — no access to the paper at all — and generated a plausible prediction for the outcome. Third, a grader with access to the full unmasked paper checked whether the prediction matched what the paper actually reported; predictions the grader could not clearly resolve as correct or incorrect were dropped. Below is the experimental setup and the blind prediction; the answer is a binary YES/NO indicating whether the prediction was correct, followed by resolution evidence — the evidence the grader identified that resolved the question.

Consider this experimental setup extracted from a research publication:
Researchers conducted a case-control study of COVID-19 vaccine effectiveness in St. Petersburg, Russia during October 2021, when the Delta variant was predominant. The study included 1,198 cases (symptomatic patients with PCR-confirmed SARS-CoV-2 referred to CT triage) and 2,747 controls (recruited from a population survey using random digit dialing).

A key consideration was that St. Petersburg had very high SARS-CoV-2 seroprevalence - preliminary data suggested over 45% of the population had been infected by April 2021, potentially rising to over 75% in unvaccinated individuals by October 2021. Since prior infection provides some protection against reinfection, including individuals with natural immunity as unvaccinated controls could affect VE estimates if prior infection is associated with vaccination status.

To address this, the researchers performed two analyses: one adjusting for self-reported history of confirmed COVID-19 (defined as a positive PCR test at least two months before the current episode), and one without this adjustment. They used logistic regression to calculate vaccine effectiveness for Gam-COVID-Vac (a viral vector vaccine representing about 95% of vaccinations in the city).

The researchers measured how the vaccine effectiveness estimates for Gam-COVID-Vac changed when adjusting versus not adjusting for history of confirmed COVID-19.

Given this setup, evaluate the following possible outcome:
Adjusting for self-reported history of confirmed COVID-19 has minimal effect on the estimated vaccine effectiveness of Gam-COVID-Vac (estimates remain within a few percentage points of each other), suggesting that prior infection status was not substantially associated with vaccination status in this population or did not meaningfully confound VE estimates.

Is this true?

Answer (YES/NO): NO